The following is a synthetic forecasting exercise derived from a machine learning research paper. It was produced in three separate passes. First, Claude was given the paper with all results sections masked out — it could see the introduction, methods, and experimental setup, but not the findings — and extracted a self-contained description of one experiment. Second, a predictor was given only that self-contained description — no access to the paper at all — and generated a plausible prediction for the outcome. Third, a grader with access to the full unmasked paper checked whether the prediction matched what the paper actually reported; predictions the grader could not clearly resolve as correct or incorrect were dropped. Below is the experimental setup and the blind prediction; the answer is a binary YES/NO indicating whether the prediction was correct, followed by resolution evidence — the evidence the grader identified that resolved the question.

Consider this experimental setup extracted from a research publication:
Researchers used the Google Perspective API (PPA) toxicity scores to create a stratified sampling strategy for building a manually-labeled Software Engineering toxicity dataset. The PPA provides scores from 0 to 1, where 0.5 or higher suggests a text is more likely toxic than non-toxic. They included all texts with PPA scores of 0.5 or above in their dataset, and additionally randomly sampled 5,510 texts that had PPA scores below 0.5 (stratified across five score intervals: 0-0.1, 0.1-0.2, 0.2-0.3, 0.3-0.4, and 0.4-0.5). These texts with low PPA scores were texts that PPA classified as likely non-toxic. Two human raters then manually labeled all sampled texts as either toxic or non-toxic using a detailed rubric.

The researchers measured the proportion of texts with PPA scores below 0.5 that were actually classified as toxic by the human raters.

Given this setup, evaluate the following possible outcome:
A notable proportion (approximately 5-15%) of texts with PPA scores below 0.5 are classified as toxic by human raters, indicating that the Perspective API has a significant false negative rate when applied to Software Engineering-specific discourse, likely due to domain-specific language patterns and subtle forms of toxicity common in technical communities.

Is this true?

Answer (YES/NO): YES